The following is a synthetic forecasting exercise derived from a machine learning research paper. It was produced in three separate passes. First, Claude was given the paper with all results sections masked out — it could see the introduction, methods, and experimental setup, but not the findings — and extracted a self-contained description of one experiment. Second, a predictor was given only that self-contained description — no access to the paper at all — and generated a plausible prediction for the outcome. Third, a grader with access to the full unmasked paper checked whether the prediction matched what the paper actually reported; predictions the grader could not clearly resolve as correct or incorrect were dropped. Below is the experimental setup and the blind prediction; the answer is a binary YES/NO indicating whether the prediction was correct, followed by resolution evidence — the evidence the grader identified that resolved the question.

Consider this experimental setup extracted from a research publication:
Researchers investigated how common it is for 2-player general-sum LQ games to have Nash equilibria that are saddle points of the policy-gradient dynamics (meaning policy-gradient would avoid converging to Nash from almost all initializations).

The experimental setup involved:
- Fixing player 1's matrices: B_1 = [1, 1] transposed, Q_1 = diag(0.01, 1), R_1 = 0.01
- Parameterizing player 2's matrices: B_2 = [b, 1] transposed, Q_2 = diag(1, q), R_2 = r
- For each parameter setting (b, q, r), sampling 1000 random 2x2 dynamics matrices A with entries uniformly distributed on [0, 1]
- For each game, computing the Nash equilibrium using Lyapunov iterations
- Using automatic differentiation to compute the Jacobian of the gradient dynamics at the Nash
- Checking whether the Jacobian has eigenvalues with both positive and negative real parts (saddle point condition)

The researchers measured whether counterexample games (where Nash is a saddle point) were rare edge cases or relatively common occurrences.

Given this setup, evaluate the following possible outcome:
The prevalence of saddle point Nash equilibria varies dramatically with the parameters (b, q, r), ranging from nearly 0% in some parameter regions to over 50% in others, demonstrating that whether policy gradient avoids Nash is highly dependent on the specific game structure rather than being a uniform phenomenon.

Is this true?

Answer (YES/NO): NO